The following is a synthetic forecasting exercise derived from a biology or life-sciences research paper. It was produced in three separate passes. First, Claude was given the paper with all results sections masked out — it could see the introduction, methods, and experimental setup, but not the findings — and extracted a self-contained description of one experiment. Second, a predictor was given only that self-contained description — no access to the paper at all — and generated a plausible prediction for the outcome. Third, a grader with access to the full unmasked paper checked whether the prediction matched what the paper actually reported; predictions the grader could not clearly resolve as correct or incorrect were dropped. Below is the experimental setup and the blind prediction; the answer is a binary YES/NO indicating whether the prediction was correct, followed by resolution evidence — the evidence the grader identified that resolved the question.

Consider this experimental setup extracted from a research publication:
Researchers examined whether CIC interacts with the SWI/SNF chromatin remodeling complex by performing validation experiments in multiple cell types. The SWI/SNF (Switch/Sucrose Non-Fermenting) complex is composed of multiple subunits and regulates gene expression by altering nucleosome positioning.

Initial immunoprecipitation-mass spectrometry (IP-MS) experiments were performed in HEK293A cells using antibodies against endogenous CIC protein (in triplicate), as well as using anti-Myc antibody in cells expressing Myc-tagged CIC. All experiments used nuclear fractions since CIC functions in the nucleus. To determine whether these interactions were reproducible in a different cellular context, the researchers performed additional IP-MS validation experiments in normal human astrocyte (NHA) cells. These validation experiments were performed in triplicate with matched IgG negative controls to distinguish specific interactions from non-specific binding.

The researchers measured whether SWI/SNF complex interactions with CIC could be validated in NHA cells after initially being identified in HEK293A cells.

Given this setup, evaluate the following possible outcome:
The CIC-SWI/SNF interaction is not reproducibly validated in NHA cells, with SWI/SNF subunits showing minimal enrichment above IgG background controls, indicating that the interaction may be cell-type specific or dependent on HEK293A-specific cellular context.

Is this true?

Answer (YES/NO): NO